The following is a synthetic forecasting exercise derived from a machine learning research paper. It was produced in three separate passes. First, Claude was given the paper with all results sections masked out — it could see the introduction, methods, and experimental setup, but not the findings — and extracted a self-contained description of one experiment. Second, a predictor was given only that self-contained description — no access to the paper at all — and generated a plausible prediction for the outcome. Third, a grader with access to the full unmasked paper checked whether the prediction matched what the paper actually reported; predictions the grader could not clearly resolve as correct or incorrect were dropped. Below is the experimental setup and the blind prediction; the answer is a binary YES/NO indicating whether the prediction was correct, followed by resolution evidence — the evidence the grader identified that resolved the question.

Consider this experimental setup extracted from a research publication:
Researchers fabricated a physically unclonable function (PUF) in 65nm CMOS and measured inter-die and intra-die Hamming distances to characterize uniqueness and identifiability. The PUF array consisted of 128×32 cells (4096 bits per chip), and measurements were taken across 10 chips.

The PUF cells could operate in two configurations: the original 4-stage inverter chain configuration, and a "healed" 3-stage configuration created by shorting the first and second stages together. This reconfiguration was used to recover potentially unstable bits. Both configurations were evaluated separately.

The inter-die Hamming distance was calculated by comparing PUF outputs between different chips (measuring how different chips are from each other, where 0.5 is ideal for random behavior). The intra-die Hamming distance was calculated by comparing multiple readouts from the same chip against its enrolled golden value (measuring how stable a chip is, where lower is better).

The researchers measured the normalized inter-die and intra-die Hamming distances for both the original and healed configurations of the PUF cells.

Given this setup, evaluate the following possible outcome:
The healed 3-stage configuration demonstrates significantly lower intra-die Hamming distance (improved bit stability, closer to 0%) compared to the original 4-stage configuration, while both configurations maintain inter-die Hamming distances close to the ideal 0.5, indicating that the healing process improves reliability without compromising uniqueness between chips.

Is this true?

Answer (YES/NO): NO